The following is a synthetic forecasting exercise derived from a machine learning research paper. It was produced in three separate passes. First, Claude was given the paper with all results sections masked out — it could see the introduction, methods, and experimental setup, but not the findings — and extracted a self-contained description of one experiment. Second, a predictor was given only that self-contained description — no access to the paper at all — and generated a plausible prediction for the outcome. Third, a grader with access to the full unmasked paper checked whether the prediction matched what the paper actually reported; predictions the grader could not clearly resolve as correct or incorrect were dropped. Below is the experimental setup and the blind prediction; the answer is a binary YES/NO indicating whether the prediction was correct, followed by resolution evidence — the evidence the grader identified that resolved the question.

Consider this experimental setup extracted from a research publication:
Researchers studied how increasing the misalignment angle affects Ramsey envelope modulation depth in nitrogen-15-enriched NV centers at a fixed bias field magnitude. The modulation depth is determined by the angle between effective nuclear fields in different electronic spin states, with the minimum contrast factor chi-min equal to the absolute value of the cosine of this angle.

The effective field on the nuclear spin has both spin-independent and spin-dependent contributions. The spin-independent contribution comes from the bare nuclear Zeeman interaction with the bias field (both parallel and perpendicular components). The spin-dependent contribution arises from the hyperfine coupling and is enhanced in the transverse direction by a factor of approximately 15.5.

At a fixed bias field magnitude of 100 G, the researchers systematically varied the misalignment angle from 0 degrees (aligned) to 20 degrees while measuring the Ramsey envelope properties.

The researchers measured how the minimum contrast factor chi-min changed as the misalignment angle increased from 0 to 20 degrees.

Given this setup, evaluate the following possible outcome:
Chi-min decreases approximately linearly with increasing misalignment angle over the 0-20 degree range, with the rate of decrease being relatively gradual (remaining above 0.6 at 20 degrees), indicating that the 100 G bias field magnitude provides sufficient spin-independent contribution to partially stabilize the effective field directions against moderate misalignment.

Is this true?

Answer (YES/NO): NO